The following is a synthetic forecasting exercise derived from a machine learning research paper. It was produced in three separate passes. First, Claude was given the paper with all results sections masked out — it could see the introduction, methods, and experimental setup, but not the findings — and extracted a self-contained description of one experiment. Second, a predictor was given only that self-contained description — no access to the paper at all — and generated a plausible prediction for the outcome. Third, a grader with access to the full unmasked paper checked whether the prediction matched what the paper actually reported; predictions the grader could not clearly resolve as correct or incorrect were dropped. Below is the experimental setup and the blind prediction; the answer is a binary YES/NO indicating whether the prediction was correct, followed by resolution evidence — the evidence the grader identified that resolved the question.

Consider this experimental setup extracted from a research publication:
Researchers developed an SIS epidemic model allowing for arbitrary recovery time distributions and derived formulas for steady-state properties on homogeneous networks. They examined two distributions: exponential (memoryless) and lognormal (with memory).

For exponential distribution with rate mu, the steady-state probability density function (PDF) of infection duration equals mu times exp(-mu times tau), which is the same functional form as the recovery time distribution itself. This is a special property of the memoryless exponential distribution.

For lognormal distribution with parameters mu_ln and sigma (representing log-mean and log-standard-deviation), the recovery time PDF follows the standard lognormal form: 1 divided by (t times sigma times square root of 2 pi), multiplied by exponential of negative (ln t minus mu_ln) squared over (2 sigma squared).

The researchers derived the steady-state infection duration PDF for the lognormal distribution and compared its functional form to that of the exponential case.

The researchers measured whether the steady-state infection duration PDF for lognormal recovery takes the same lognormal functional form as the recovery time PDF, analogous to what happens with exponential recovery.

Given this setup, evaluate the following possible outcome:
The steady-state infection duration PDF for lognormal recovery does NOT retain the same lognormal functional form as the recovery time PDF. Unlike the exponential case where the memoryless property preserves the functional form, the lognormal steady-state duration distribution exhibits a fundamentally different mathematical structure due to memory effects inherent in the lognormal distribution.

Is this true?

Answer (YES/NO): YES